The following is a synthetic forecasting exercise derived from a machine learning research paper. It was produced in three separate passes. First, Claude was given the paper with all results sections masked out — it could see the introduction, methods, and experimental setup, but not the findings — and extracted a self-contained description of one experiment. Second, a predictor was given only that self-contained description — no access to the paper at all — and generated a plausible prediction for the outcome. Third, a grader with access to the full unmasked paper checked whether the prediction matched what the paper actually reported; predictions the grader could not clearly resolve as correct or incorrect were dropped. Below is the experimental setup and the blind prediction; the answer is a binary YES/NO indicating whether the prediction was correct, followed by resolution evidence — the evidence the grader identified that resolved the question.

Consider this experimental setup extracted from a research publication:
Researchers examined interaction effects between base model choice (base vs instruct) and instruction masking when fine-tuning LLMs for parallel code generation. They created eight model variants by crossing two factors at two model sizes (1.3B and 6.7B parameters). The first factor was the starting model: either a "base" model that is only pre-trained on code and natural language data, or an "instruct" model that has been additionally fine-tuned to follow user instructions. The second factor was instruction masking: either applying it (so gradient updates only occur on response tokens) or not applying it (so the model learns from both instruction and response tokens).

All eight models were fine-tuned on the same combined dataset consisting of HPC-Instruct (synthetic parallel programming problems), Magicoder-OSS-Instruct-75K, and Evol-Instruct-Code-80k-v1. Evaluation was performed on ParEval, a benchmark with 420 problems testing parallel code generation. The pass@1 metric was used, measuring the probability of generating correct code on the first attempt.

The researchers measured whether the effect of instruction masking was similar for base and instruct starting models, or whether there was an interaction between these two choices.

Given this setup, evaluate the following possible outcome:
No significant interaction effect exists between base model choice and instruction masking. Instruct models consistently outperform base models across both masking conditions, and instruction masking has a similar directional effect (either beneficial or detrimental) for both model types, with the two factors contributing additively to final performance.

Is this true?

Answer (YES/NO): NO